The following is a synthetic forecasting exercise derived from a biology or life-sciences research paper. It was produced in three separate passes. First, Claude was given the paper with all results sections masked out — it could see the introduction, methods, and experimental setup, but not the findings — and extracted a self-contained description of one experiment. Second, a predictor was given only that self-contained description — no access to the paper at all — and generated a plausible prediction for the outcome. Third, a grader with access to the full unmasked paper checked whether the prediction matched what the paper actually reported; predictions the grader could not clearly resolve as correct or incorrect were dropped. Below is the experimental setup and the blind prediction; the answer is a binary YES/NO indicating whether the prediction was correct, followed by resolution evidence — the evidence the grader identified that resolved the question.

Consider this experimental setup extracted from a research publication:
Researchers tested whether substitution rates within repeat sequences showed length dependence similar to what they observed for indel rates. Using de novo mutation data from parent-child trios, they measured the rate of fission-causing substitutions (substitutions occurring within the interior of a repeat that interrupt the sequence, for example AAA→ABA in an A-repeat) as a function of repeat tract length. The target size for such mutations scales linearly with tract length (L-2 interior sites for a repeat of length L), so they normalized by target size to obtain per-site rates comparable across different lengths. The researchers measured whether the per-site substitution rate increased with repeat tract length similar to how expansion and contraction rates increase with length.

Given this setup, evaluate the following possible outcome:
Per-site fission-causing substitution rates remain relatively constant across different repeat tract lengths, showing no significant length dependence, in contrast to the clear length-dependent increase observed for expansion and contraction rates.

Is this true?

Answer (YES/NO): YES